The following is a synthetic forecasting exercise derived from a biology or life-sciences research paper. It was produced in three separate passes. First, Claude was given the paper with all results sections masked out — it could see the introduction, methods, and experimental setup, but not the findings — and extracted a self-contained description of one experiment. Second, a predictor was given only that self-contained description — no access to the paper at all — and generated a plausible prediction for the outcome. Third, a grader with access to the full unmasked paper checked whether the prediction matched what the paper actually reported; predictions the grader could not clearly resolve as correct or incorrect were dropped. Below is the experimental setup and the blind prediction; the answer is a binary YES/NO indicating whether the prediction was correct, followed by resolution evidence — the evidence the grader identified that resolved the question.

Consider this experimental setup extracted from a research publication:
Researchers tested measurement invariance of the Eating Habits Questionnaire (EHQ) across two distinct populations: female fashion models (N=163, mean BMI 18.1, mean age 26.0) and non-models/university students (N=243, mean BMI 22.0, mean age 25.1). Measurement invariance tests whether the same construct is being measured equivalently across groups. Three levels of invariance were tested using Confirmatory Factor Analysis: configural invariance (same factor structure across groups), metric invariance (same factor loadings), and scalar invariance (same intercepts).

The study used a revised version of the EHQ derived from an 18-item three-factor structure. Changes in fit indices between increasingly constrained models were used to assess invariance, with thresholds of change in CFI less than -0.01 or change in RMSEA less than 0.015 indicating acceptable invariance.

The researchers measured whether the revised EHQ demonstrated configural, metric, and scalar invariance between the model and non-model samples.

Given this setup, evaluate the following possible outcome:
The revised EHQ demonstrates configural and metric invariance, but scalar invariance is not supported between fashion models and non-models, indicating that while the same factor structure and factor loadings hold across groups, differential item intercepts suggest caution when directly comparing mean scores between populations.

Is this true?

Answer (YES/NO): NO